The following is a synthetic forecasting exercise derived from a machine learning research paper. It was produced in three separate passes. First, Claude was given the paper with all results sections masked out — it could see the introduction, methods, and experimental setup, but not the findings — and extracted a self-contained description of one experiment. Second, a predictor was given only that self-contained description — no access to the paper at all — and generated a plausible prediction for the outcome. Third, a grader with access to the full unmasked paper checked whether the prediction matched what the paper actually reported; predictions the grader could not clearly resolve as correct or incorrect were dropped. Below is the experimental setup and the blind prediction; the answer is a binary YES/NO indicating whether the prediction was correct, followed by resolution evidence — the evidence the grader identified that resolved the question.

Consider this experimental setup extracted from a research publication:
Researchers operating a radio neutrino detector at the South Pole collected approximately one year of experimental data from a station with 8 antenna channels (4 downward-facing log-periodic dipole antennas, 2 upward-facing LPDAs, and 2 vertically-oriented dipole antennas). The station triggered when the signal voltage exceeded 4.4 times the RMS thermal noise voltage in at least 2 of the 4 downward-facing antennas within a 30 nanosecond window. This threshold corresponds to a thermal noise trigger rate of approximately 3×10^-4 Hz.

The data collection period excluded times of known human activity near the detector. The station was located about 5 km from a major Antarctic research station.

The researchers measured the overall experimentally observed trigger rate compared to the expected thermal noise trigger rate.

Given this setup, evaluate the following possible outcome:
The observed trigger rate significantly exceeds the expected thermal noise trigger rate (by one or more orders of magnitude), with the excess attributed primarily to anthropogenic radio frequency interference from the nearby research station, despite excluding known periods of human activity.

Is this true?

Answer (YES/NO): NO